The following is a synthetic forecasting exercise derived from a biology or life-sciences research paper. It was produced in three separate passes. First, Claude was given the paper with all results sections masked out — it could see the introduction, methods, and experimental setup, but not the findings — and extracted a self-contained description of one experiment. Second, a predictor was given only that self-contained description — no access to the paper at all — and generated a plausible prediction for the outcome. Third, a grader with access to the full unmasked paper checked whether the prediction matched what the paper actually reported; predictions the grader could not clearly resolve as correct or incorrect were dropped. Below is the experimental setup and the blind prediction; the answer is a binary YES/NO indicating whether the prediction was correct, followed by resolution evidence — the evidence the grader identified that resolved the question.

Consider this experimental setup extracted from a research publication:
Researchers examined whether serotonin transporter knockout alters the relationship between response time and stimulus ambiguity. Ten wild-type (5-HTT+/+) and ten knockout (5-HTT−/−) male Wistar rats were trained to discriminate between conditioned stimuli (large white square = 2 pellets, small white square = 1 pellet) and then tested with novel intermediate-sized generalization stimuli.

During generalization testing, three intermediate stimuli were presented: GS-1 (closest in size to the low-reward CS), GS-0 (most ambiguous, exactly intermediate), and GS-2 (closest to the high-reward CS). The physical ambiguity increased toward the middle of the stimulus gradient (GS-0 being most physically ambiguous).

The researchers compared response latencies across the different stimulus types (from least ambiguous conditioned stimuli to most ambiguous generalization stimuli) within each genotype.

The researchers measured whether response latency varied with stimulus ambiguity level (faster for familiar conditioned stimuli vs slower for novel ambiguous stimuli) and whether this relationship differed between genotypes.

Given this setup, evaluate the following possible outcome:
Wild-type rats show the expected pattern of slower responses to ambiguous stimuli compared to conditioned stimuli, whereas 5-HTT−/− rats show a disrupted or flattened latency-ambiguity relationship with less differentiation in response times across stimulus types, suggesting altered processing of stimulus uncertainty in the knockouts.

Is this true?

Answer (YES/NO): NO